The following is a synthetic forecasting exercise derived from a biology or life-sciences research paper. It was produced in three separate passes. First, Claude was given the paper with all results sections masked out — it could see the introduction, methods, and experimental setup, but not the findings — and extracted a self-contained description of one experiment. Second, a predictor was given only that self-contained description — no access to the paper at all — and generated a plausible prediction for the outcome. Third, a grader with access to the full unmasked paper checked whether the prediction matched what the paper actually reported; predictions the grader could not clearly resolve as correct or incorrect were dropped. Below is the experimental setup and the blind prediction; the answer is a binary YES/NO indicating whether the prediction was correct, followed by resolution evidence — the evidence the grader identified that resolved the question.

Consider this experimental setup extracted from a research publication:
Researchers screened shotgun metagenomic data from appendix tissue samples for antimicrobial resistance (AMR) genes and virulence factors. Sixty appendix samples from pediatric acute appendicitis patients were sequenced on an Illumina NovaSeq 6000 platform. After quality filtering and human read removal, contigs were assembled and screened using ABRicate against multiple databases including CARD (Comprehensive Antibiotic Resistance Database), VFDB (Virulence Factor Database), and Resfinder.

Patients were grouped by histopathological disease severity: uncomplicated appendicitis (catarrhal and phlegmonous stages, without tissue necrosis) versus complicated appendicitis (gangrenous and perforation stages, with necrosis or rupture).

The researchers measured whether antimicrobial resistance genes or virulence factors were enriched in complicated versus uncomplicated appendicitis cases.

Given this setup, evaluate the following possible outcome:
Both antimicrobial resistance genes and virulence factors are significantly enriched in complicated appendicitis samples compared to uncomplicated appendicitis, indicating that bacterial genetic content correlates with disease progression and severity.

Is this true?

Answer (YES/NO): NO